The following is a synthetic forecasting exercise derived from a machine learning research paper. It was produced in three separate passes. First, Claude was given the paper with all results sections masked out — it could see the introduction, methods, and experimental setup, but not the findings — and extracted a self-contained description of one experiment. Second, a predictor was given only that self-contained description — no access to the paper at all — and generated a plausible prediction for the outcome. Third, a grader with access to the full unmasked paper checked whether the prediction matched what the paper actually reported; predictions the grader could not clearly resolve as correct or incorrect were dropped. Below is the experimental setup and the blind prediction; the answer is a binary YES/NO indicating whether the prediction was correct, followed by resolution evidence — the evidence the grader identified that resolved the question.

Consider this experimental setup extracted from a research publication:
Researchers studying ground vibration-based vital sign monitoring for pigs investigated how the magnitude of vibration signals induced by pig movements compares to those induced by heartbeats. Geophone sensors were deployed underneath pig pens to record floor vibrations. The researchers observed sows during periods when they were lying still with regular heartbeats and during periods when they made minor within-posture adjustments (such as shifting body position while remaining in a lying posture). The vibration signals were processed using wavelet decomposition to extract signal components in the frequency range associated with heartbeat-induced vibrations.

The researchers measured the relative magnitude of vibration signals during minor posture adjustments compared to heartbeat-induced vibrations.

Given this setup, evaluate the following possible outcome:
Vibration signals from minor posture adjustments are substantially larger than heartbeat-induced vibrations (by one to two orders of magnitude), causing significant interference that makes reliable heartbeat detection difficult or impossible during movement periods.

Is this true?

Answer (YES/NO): NO